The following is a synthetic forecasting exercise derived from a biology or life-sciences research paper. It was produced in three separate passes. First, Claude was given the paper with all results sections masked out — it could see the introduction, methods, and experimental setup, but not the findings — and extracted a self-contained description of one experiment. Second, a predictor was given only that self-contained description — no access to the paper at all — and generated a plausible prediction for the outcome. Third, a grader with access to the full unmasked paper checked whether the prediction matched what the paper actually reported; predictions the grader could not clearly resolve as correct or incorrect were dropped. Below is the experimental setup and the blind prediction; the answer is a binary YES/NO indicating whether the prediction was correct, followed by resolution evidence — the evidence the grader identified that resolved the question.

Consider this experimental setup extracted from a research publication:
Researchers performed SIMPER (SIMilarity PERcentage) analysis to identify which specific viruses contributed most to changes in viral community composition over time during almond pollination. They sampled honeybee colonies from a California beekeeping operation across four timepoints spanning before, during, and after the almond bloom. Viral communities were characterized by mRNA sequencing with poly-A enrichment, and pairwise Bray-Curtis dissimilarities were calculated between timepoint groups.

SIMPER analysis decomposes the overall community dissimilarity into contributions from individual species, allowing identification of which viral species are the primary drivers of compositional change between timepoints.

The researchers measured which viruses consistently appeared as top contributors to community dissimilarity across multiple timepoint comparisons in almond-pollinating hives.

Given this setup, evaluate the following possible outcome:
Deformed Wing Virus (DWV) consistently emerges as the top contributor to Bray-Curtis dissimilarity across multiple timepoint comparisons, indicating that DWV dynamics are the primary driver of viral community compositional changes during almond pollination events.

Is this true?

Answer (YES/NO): NO